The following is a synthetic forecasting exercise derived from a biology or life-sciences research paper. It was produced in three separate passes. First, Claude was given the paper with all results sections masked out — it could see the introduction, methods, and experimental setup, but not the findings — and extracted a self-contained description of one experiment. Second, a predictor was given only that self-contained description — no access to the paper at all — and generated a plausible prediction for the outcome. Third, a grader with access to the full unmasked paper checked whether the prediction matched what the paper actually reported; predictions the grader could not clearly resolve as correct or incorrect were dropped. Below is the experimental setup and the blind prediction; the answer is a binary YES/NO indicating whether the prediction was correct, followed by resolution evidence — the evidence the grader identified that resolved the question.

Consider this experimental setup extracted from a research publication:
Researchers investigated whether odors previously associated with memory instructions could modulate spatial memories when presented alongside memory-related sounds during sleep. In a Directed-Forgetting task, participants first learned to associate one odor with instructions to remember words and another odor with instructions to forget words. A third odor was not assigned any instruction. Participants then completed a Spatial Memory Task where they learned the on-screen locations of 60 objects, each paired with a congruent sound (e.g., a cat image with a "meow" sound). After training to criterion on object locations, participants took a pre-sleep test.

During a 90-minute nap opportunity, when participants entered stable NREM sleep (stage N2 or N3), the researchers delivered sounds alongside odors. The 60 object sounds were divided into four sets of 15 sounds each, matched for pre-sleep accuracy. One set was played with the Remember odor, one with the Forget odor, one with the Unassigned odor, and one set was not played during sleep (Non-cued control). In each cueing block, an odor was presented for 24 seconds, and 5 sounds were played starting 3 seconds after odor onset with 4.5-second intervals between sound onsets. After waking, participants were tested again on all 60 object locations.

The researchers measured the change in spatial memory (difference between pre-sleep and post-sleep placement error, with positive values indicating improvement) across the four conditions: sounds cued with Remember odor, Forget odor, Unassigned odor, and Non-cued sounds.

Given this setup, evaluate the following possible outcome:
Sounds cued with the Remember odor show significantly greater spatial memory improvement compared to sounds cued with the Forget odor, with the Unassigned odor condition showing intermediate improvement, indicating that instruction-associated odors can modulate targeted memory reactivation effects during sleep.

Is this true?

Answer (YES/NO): NO